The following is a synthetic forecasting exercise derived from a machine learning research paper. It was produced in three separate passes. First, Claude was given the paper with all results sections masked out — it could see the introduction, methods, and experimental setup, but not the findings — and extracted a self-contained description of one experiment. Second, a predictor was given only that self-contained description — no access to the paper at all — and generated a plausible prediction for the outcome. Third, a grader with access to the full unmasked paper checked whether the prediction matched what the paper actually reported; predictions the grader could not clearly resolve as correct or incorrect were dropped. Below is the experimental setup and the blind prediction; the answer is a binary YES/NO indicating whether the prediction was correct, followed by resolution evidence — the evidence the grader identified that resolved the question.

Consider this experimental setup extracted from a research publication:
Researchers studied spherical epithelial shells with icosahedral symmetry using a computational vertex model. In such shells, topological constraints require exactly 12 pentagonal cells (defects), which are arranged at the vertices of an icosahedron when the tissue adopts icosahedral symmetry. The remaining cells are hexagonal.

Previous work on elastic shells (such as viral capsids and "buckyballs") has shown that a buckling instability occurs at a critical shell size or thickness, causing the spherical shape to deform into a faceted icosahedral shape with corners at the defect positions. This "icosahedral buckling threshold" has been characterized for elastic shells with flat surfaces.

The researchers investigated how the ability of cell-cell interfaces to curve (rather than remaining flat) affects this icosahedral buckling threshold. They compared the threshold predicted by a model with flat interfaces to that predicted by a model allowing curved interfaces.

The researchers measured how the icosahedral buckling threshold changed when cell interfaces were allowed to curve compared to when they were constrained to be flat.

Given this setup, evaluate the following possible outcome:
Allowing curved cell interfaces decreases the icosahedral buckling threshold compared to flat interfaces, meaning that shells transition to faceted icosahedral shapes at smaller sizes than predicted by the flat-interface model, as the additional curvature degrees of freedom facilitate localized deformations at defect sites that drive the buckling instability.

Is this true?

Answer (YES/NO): YES